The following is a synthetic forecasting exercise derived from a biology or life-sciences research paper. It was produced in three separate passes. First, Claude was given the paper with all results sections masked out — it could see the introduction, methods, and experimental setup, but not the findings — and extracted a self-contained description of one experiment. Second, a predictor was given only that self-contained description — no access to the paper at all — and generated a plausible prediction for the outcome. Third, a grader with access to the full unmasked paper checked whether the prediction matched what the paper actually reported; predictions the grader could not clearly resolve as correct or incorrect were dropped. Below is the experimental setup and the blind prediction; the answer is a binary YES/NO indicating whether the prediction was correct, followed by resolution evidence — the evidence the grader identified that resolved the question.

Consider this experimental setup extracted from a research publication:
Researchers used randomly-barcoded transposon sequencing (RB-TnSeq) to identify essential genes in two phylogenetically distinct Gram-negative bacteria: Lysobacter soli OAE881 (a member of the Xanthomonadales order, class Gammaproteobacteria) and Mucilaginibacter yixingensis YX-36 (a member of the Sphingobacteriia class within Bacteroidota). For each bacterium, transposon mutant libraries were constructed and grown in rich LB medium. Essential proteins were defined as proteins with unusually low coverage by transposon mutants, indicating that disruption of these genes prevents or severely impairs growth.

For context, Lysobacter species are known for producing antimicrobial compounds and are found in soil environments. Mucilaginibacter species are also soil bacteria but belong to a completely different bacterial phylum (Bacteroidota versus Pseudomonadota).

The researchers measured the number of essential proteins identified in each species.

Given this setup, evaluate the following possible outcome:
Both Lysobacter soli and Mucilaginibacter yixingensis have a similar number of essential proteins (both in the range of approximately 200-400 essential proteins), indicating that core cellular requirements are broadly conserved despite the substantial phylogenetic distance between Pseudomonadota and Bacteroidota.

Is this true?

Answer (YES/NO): NO